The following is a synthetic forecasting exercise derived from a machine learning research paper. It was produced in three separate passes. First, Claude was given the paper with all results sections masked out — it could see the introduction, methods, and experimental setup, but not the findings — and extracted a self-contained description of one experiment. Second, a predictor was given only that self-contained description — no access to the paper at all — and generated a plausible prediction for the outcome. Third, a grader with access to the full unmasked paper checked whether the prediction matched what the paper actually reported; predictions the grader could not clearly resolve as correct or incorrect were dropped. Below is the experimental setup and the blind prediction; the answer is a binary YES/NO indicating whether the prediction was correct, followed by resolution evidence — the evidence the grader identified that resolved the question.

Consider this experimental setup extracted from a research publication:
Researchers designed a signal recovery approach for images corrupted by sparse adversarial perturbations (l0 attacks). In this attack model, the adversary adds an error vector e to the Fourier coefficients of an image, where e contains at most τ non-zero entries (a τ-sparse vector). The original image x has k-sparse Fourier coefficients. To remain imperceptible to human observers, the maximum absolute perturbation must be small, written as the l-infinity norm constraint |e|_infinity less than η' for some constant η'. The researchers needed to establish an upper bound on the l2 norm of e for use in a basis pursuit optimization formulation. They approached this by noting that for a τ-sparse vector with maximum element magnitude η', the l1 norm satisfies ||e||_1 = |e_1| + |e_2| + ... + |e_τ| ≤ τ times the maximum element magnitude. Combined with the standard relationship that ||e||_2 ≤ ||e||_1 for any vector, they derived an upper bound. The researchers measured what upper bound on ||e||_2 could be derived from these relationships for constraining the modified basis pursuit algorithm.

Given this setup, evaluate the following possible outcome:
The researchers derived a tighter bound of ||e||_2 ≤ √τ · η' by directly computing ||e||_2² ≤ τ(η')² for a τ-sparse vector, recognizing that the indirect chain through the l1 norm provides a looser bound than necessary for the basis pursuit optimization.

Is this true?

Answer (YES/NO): NO